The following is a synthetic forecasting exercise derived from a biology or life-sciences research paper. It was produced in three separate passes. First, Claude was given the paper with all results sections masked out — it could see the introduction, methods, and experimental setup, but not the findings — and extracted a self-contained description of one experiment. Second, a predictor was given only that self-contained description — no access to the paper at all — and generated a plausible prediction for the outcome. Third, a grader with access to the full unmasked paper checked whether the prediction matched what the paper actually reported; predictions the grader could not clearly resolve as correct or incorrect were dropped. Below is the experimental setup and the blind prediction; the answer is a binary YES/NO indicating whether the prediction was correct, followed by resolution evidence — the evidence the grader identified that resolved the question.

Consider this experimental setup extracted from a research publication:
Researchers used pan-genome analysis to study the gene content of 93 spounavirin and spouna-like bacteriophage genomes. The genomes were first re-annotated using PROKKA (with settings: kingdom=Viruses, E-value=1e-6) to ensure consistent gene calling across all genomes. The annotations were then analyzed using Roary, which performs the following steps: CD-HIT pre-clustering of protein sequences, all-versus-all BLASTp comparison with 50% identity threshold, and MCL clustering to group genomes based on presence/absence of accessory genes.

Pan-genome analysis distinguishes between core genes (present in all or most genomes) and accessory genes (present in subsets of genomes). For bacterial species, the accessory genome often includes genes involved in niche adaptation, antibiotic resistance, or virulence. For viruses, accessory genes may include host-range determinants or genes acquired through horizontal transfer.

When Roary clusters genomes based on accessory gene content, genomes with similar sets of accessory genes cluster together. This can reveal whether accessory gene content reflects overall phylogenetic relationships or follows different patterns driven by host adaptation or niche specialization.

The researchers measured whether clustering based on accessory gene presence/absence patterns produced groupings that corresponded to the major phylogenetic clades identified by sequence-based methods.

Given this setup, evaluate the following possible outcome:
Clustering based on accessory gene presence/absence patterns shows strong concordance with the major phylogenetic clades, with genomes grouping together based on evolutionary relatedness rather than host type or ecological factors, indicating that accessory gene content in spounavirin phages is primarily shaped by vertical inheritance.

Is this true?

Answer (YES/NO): NO